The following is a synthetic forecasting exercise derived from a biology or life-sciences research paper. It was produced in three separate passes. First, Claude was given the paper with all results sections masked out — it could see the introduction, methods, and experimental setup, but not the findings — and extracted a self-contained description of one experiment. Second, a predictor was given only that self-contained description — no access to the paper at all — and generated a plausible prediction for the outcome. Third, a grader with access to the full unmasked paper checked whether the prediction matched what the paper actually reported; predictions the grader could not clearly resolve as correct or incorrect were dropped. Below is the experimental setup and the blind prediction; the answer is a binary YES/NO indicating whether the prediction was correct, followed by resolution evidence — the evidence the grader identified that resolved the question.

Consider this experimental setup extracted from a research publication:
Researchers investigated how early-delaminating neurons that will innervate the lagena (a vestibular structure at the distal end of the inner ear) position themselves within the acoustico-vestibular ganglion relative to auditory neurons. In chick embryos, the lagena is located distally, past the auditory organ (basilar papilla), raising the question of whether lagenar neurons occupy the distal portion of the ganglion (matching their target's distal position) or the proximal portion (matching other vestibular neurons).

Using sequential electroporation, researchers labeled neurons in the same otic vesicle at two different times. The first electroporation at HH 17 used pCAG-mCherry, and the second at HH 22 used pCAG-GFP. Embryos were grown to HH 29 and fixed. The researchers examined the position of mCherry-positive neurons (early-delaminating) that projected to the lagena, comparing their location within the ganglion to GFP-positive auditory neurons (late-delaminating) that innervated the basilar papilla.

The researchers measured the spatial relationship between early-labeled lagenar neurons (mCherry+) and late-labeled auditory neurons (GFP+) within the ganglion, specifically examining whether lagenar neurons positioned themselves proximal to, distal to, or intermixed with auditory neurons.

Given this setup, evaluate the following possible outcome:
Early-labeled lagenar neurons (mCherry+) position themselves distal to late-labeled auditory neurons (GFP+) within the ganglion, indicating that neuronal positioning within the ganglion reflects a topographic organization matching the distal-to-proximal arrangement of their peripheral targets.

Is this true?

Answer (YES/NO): NO